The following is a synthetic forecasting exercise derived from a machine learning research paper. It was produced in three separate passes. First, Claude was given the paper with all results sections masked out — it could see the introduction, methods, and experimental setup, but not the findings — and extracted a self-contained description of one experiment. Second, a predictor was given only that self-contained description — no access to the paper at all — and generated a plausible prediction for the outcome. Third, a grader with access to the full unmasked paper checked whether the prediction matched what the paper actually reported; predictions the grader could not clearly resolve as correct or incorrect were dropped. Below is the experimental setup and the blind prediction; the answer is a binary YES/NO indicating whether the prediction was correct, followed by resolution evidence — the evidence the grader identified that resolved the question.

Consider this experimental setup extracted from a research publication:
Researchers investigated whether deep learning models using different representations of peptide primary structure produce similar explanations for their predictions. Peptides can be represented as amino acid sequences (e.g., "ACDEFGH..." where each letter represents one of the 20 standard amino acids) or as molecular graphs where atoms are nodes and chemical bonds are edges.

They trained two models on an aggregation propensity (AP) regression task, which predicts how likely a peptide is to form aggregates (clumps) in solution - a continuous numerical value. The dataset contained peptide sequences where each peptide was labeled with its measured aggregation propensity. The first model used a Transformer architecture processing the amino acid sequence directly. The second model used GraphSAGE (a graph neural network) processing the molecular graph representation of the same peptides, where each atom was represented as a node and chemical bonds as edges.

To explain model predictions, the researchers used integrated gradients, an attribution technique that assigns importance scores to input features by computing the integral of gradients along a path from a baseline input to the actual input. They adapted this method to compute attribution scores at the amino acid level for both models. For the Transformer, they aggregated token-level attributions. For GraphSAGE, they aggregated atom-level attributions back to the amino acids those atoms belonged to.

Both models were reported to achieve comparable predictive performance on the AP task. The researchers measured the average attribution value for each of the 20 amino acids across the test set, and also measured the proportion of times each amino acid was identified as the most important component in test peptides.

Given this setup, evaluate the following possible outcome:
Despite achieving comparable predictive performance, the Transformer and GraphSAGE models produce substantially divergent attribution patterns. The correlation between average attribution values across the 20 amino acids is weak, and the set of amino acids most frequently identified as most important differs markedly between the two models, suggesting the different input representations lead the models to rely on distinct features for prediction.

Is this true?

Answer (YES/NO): YES